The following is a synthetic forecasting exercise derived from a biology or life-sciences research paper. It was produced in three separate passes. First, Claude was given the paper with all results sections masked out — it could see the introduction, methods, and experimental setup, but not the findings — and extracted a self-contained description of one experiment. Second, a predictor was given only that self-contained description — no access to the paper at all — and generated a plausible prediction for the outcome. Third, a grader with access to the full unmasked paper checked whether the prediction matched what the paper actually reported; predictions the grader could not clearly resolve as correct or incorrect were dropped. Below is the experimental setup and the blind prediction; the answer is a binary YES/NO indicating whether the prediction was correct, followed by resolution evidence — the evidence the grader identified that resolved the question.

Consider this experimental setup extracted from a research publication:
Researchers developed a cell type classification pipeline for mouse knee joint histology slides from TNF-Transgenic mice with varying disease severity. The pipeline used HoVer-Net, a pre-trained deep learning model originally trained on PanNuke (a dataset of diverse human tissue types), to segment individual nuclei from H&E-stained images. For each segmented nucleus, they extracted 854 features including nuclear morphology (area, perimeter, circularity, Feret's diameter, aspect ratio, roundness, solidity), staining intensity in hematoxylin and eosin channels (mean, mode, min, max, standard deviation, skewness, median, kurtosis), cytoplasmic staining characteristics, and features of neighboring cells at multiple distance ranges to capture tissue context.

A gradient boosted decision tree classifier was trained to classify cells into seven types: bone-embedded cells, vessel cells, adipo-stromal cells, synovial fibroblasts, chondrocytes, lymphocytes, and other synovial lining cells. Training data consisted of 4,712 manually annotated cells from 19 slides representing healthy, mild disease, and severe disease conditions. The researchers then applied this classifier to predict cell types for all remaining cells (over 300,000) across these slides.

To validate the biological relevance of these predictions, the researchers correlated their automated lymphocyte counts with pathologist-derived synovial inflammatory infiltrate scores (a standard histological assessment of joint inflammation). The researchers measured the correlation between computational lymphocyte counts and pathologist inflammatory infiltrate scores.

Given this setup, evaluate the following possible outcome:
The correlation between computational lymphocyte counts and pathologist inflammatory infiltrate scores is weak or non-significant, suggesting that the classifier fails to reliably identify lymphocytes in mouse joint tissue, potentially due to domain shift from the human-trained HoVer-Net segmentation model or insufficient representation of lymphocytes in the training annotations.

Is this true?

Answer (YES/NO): NO